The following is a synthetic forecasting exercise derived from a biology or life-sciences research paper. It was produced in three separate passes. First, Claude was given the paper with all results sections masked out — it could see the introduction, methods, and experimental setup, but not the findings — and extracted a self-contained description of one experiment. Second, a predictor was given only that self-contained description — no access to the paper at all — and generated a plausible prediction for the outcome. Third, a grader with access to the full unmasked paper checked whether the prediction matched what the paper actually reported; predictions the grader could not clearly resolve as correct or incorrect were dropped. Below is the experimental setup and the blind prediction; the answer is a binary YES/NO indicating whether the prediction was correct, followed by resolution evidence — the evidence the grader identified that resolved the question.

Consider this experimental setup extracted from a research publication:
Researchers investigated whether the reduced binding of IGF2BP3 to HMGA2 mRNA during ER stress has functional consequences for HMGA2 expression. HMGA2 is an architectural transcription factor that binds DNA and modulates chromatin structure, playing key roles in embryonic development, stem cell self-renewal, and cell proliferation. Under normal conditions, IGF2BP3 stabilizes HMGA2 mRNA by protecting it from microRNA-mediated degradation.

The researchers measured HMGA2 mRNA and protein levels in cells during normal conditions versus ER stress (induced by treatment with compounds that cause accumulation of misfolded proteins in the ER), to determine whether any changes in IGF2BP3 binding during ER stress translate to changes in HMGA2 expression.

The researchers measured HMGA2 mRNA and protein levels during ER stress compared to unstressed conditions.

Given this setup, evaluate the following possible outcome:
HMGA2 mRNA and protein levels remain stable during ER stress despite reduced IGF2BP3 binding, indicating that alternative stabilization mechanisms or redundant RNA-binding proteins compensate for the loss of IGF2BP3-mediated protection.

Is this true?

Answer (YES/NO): NO